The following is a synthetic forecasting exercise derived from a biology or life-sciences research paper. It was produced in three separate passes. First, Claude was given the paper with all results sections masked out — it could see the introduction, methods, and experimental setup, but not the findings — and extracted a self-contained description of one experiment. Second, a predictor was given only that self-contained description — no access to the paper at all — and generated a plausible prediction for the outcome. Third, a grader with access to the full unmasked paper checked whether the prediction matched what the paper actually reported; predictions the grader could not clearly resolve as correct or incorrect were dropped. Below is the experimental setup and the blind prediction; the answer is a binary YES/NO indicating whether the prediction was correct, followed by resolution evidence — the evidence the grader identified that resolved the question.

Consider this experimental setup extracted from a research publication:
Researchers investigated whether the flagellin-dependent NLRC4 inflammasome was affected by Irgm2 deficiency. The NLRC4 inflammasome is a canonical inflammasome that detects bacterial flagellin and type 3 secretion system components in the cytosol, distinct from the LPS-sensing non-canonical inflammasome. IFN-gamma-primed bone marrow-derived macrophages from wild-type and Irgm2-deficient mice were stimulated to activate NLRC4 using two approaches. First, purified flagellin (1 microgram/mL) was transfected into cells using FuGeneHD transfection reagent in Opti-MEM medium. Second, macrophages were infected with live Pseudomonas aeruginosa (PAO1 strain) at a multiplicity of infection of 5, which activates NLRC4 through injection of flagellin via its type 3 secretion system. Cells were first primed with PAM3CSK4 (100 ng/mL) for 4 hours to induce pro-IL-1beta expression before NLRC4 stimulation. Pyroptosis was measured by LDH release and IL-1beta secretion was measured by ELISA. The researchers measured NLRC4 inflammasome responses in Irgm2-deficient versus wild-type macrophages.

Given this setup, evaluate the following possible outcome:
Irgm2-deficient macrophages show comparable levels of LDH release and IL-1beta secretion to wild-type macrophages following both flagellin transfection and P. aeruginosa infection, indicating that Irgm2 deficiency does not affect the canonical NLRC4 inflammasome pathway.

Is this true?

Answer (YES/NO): YES